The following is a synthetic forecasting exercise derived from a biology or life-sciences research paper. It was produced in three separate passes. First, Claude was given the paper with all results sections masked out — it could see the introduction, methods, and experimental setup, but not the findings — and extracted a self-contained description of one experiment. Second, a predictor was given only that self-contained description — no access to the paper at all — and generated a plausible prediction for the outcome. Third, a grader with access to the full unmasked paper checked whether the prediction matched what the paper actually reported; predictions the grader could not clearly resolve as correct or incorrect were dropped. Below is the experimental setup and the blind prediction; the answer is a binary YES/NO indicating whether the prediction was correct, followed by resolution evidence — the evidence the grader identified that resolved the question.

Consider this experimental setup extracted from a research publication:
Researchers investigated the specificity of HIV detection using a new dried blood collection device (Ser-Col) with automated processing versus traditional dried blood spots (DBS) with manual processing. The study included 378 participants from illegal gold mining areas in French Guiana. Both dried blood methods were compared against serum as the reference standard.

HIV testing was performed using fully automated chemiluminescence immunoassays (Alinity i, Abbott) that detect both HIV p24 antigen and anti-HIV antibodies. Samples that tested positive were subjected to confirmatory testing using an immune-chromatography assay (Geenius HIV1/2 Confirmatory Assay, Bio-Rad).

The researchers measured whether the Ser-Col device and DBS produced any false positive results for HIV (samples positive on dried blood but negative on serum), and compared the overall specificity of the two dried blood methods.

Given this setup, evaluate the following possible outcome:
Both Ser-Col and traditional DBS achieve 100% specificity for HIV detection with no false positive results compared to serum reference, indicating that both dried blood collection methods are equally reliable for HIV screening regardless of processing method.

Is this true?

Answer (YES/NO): YES